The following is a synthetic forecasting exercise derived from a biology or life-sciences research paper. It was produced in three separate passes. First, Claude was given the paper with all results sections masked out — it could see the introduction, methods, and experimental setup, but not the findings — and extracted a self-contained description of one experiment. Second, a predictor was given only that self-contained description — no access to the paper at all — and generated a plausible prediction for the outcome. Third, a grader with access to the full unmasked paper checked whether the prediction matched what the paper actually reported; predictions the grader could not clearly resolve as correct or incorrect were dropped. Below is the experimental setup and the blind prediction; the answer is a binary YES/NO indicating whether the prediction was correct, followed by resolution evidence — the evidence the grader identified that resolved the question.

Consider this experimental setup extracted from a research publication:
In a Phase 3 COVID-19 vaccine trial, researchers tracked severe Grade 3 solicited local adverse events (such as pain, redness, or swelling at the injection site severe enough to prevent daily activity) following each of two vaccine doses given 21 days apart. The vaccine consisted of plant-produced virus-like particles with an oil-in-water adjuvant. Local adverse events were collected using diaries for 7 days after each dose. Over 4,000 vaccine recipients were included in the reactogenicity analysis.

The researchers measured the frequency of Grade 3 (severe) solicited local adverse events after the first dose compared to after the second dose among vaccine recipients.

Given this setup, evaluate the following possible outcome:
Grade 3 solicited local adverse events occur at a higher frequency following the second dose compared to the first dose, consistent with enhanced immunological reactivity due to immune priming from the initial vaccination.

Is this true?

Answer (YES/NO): YES